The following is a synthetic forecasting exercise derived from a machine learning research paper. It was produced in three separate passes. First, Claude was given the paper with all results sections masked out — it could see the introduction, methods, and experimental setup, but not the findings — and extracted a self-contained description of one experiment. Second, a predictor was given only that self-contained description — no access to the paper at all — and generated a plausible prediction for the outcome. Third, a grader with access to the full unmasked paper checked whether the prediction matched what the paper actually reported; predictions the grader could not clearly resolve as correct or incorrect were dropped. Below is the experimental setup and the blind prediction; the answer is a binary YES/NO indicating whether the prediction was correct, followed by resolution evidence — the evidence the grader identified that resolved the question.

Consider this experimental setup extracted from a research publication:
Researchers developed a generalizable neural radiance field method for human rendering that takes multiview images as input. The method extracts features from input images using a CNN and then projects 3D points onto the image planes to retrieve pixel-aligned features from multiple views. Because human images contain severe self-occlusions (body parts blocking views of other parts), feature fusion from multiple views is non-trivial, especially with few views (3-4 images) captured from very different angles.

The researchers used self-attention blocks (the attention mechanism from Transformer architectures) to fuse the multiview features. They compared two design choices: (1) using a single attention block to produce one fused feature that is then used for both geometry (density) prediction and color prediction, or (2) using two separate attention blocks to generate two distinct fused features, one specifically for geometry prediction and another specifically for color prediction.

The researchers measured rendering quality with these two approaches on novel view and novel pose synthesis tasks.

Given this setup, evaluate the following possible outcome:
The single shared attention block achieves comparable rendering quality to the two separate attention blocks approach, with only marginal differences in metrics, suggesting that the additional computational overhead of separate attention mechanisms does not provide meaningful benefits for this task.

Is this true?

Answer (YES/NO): NO